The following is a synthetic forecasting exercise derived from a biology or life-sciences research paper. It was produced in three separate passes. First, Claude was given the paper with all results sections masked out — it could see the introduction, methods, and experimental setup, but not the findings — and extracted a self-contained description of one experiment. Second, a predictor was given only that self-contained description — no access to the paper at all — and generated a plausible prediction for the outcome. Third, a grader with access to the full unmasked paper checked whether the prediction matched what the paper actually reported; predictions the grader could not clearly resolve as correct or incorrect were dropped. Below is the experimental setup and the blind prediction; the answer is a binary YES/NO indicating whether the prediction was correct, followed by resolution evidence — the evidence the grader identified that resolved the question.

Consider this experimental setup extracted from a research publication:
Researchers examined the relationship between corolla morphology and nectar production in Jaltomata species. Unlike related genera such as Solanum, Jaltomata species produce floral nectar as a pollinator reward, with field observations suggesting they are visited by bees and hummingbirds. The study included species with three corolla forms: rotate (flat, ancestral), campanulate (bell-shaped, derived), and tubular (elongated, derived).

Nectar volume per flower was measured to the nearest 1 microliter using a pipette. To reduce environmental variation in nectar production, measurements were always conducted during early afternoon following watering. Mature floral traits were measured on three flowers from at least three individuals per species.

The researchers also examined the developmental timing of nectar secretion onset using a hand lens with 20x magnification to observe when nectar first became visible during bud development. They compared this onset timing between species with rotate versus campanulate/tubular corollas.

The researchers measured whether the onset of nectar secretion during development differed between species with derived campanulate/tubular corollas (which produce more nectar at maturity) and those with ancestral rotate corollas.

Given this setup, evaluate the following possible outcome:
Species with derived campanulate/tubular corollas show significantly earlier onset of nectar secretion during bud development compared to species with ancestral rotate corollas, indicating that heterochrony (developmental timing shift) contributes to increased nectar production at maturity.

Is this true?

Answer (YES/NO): NO